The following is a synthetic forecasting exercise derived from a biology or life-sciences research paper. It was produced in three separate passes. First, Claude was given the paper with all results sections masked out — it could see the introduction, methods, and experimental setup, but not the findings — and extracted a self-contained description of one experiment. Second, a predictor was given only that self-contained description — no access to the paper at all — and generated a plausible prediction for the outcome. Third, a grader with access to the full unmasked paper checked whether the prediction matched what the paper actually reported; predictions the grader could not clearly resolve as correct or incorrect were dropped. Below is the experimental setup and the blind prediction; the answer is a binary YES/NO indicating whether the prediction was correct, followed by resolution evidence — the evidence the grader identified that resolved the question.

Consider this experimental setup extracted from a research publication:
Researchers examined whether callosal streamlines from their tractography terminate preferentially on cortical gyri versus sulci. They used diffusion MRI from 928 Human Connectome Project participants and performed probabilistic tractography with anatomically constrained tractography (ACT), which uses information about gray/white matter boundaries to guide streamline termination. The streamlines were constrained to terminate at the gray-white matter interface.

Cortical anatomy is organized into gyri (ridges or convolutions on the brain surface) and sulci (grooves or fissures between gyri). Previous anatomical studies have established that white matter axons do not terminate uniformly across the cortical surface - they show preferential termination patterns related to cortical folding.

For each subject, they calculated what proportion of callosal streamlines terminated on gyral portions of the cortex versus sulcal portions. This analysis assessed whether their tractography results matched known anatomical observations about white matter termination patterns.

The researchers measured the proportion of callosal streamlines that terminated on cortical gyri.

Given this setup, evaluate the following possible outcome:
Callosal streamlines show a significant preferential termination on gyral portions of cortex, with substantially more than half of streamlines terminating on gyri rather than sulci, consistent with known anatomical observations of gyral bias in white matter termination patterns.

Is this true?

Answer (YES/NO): YES